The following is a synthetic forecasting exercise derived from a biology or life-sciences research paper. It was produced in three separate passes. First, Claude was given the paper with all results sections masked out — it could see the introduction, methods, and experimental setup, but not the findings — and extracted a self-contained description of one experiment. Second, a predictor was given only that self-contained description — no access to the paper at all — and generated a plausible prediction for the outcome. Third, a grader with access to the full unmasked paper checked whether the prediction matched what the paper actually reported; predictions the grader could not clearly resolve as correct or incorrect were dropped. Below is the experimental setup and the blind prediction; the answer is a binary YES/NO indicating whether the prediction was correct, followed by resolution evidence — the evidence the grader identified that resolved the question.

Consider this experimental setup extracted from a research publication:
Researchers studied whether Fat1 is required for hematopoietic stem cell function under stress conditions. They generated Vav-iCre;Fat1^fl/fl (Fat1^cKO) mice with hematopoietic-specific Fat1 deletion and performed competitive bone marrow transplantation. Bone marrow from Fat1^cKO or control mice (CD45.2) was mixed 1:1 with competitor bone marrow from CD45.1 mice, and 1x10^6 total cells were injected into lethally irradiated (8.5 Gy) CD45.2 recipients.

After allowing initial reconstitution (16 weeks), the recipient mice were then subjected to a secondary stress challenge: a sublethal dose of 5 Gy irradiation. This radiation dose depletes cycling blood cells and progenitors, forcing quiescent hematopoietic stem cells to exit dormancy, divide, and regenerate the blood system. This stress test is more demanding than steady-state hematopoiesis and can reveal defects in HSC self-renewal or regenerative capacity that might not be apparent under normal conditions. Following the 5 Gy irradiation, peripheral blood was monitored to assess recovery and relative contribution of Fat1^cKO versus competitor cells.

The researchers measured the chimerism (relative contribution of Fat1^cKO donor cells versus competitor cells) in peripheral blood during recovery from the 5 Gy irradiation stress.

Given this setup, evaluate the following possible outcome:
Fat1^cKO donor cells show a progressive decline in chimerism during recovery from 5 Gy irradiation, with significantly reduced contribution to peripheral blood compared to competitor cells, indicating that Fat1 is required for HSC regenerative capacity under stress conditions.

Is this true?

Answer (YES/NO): NO